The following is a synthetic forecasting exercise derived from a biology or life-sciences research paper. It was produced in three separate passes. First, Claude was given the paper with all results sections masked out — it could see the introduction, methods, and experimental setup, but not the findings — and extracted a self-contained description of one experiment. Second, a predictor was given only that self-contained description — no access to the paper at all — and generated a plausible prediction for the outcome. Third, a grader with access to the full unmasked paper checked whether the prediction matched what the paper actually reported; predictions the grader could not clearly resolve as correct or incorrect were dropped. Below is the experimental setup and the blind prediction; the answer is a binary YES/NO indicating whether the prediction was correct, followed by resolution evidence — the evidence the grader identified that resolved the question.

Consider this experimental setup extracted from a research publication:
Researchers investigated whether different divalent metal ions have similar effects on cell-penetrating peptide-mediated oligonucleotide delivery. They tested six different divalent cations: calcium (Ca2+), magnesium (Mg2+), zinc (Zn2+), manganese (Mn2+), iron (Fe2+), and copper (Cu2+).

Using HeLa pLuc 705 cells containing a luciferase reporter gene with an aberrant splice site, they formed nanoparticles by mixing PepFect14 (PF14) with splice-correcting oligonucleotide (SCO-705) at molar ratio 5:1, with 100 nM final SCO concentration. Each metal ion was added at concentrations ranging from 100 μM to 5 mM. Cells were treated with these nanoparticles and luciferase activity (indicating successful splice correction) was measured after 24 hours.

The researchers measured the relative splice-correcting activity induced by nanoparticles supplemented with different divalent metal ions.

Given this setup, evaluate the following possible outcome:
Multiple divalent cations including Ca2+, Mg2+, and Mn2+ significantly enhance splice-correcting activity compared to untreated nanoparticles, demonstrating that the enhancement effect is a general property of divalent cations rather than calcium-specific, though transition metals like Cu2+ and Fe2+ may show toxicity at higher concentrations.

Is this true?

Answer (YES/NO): NO